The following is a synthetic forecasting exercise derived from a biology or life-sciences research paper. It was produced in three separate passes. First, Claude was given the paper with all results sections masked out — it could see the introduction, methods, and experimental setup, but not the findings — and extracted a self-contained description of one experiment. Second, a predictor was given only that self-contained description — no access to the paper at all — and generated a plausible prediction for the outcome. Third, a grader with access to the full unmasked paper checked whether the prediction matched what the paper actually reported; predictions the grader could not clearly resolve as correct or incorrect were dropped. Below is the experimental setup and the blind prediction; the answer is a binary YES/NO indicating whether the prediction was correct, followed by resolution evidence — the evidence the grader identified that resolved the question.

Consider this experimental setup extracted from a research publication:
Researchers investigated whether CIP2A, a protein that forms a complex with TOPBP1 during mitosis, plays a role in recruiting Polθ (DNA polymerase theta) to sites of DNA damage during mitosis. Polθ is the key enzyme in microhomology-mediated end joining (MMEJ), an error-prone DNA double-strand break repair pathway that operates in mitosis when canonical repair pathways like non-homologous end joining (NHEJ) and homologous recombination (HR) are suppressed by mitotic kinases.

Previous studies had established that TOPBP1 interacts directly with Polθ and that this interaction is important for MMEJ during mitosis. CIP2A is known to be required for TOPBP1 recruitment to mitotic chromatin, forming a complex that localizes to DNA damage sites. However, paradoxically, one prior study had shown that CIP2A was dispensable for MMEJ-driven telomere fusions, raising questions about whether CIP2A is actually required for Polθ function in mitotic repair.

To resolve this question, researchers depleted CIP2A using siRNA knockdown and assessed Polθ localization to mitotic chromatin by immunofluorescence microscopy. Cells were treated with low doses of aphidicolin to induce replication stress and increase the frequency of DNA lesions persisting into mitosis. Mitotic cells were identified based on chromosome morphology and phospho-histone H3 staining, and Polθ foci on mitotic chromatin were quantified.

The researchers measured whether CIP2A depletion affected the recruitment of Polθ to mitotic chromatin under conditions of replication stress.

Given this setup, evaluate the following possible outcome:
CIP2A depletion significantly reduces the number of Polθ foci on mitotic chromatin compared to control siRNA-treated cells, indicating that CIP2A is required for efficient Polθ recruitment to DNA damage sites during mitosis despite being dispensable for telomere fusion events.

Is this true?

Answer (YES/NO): YES